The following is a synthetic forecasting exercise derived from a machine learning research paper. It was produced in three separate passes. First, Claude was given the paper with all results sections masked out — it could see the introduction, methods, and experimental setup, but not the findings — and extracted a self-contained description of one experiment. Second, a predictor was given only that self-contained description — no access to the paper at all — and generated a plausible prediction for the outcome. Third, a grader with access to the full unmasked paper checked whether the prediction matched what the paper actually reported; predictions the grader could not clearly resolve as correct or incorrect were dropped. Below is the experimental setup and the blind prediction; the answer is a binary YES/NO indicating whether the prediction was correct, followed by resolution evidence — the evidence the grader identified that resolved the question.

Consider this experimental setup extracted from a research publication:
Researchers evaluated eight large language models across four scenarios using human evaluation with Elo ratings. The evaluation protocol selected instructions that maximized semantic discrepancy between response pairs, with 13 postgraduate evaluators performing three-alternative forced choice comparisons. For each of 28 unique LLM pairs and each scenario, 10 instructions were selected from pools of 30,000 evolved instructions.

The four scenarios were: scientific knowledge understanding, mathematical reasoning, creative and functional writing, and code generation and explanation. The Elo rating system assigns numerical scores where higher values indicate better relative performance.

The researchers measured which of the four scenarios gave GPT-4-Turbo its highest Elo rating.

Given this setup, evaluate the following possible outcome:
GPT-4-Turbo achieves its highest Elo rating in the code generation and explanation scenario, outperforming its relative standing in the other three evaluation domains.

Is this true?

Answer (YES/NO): NO